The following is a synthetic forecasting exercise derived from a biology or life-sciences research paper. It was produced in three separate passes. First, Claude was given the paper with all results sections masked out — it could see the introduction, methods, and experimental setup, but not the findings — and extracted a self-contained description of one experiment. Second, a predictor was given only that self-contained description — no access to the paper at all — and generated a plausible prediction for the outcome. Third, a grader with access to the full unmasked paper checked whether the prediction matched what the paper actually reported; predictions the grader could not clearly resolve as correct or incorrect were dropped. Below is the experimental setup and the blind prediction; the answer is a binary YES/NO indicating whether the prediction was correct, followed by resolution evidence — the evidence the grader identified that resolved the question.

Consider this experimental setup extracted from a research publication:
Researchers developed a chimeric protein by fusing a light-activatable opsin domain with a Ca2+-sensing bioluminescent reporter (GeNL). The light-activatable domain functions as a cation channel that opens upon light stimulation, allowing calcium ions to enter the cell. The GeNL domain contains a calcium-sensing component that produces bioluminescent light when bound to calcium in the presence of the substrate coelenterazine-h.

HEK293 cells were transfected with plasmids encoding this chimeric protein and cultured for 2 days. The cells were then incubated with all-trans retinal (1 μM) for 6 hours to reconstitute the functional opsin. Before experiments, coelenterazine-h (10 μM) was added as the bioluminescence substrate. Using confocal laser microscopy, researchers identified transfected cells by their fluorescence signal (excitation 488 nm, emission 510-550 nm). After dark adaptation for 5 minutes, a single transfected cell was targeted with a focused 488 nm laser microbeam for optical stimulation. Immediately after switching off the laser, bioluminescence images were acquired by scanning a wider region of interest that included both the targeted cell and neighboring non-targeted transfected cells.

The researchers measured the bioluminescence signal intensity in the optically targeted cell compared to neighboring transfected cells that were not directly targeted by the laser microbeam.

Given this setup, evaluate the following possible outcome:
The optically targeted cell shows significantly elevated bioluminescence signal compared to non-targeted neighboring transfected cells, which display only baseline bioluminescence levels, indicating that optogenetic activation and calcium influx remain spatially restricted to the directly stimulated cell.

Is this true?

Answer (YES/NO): YES